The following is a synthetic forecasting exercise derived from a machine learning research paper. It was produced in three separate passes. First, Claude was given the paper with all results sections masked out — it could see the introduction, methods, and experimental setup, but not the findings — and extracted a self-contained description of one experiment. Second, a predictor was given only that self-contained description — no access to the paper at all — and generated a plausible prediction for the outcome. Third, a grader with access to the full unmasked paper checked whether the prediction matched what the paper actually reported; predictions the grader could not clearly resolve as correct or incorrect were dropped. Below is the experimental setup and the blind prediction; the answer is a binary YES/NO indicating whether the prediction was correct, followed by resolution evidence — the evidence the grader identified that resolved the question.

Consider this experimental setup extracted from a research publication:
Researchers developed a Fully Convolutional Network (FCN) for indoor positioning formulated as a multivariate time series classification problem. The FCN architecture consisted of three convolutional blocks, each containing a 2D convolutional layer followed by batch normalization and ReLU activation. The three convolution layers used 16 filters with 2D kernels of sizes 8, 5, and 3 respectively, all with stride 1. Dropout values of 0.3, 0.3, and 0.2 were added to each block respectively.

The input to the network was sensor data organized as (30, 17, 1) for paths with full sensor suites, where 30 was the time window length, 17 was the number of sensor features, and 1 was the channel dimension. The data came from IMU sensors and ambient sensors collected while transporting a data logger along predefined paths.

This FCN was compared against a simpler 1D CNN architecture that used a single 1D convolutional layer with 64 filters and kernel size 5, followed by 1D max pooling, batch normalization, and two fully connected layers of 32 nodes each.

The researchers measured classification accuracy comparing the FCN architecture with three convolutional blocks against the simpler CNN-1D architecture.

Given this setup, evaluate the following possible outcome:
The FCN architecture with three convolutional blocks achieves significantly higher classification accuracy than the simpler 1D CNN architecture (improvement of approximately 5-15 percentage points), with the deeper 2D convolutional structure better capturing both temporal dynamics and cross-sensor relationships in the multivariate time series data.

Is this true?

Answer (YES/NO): NO